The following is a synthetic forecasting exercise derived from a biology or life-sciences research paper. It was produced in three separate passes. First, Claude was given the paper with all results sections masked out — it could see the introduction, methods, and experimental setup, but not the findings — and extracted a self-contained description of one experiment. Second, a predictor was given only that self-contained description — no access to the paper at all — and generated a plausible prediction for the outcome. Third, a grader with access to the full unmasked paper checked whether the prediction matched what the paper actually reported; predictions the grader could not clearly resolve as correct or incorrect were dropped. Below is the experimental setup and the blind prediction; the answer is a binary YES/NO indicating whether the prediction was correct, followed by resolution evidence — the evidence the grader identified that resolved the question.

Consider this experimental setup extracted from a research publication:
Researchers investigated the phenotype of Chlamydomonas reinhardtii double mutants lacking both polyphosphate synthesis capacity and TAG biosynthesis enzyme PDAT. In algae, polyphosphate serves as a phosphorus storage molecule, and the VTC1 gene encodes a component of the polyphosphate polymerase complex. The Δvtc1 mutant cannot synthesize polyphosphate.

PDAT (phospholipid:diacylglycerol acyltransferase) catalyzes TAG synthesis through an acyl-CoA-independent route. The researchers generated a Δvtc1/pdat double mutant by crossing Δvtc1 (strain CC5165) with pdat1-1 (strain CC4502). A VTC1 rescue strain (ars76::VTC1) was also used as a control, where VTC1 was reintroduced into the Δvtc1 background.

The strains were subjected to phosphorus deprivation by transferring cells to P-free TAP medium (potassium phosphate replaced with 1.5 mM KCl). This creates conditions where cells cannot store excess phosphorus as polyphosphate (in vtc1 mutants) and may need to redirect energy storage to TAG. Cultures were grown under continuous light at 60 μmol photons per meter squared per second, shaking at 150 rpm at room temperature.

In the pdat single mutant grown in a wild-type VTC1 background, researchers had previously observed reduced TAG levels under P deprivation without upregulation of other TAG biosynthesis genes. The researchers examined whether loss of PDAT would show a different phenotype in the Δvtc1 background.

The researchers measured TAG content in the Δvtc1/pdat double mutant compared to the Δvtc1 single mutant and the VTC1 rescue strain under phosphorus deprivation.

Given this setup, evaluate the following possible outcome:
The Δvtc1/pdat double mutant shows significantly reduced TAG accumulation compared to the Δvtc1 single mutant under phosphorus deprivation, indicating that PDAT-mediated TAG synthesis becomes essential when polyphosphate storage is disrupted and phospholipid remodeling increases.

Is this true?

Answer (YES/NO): NO